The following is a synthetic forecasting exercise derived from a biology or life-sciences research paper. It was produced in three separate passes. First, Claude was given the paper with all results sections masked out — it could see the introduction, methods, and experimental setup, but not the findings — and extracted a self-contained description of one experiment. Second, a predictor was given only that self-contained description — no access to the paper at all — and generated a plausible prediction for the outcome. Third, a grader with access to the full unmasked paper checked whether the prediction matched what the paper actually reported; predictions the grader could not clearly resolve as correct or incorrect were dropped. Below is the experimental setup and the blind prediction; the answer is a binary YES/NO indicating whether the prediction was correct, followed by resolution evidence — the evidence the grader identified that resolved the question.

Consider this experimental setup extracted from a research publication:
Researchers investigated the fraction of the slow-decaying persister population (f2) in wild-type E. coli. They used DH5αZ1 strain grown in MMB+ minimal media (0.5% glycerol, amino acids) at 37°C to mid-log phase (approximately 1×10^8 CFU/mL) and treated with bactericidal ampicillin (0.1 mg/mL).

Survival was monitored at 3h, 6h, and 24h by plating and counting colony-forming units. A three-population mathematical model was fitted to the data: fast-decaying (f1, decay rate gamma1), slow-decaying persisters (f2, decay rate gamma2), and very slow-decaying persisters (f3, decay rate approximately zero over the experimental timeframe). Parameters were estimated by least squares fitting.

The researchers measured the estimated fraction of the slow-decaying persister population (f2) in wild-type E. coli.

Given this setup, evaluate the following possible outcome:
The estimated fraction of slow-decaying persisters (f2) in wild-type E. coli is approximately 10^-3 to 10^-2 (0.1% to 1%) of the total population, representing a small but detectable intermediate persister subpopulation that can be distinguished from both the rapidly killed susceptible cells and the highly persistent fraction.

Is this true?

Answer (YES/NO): YES